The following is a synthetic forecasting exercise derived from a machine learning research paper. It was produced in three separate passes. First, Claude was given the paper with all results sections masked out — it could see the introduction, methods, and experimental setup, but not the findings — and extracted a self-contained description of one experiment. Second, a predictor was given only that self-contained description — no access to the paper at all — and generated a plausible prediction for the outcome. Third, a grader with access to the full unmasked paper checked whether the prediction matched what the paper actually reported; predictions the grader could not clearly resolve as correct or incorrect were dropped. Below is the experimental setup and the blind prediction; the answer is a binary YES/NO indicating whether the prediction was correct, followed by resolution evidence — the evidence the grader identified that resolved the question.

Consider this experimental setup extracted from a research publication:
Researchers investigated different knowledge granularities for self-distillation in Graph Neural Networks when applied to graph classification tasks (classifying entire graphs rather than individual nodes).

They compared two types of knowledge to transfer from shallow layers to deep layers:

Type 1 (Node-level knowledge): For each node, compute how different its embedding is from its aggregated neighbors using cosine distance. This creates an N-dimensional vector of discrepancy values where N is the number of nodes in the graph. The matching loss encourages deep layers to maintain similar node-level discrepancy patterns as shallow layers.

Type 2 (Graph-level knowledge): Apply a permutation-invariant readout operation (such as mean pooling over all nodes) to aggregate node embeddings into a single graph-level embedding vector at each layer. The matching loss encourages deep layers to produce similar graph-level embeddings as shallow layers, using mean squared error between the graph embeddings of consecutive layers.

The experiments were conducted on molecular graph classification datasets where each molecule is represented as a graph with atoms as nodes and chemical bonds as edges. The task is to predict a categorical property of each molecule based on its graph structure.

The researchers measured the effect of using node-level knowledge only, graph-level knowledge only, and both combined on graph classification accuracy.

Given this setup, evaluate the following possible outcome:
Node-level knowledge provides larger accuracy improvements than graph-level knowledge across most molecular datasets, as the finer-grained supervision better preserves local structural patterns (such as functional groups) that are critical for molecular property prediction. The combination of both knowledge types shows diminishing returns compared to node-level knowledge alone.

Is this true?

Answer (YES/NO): NO